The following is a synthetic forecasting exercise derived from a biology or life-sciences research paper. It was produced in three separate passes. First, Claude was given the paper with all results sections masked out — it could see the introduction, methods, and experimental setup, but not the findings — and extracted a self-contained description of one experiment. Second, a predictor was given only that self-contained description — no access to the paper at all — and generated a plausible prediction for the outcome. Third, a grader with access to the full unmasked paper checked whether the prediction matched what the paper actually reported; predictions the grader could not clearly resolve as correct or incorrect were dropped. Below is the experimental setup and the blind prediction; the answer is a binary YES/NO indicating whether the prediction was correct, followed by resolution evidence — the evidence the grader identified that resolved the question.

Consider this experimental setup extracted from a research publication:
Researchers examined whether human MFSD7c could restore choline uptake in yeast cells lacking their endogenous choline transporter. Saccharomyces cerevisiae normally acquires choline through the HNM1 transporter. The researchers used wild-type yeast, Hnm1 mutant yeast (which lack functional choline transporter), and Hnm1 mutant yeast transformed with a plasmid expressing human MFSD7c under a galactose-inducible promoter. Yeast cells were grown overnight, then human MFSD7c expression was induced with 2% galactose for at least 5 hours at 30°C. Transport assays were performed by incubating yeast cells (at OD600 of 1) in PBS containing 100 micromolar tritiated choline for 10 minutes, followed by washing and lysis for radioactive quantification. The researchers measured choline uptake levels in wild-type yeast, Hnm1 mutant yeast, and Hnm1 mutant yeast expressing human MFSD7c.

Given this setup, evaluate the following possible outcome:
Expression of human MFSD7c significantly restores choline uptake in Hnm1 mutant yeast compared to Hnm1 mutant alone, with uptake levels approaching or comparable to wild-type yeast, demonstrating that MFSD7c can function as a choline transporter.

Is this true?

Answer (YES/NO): YES